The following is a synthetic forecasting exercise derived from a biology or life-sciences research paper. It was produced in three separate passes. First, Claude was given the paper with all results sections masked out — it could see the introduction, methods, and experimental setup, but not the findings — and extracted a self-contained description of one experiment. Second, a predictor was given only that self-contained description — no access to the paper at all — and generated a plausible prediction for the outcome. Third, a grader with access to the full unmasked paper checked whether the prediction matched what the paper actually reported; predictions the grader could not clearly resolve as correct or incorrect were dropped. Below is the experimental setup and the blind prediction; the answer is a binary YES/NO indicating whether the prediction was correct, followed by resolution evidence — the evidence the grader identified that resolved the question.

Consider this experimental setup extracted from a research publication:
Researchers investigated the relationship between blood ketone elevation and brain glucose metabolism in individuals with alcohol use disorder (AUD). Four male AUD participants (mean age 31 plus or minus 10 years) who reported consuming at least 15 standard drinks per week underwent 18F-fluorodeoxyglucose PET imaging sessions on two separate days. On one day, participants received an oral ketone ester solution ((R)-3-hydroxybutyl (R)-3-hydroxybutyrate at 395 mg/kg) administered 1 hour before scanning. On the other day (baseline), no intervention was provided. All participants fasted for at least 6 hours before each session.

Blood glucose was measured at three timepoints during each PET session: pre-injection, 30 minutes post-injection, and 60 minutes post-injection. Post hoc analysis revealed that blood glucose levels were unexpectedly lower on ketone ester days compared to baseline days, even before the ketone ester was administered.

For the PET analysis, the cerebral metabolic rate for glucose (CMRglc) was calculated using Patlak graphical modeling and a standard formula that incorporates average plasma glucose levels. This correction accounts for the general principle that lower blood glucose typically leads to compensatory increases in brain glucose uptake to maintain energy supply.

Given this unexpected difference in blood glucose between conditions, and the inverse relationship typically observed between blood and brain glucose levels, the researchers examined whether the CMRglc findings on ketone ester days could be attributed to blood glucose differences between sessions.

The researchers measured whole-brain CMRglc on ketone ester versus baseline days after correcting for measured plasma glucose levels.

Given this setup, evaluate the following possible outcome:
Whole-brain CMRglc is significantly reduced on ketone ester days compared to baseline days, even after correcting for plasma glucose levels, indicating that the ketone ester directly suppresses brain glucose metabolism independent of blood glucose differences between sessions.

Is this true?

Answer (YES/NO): YES